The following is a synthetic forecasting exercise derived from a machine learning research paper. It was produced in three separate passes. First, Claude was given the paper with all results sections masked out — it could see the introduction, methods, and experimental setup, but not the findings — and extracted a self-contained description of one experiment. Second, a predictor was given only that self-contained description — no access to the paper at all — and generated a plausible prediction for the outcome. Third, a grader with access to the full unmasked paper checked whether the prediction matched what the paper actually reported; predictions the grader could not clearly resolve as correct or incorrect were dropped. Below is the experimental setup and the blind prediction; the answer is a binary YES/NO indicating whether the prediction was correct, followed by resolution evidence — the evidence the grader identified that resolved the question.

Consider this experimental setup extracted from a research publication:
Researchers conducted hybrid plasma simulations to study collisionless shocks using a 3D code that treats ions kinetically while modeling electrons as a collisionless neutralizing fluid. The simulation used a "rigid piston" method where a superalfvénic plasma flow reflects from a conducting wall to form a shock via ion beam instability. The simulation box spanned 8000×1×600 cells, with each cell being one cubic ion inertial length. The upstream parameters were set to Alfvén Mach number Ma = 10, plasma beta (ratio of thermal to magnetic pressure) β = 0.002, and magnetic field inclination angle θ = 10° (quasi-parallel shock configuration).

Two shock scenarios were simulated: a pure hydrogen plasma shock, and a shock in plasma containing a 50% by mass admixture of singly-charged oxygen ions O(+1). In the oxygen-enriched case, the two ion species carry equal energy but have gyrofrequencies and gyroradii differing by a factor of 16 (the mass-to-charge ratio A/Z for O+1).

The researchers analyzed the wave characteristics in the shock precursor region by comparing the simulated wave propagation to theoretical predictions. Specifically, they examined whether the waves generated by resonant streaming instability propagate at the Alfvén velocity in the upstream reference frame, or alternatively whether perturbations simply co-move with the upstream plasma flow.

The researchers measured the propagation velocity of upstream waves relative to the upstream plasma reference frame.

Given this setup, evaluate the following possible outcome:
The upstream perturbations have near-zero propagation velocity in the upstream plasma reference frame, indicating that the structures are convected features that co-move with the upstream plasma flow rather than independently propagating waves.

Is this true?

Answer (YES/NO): NO